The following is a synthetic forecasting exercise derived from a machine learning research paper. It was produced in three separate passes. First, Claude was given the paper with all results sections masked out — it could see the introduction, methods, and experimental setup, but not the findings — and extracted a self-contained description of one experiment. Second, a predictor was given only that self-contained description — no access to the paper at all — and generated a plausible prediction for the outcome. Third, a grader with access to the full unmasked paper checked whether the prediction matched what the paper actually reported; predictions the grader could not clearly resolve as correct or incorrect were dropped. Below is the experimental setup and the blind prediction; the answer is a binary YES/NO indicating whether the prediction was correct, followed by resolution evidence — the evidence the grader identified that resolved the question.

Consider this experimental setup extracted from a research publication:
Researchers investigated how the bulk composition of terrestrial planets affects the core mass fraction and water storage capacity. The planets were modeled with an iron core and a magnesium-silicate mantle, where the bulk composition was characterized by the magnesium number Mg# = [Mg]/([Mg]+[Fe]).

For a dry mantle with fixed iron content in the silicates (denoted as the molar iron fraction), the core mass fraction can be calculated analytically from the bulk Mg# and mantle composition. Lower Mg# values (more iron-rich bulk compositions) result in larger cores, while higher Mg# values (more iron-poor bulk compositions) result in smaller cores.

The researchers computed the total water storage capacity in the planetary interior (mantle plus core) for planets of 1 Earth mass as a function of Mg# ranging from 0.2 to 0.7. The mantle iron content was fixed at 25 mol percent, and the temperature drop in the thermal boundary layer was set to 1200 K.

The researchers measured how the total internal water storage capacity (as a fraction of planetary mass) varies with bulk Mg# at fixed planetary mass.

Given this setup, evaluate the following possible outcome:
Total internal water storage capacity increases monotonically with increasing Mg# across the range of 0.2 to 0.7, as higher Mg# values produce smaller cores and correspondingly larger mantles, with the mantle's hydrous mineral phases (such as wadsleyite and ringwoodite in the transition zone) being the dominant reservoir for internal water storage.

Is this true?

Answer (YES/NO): NO